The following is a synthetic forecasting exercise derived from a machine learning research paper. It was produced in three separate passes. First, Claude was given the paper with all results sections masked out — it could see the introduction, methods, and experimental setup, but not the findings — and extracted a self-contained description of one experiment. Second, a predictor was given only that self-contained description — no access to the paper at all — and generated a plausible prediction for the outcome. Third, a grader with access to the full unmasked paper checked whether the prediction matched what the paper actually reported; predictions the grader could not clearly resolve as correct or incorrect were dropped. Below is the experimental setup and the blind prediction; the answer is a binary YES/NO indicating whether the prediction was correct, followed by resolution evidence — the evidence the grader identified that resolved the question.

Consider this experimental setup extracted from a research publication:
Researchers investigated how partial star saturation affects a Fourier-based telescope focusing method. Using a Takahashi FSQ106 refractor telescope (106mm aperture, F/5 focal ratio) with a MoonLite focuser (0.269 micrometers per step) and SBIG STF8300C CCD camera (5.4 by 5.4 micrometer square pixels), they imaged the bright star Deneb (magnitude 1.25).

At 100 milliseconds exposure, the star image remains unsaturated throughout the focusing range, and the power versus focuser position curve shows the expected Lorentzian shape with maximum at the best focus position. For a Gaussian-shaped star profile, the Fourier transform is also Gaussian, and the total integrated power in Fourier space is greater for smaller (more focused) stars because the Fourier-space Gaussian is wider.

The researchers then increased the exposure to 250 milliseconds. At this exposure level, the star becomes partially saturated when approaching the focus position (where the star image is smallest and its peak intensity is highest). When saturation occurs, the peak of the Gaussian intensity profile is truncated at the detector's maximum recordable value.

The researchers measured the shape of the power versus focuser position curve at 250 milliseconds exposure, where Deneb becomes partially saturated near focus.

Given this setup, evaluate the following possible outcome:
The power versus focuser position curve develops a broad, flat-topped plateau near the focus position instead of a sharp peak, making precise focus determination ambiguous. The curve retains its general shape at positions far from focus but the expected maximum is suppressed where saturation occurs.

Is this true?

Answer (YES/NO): NO